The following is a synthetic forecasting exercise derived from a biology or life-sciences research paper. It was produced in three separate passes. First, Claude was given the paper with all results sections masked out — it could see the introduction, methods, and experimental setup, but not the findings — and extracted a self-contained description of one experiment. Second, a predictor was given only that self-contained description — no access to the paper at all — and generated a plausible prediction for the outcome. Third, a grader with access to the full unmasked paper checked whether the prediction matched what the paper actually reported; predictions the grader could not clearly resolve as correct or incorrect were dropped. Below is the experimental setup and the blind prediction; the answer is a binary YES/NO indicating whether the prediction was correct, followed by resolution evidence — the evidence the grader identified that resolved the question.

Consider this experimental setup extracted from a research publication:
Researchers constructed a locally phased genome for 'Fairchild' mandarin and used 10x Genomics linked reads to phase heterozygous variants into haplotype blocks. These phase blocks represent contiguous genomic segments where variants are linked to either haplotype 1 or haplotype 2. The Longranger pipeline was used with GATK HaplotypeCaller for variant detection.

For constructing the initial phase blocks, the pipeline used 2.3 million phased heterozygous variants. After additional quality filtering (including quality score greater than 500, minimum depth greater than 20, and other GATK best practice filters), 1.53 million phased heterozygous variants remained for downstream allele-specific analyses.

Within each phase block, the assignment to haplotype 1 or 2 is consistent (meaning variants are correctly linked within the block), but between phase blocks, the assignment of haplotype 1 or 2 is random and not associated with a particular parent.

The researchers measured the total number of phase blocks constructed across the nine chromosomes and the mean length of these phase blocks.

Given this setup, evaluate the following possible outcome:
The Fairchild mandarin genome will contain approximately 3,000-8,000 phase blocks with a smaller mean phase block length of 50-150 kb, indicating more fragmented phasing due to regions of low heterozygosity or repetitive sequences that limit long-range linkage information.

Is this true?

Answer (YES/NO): NO